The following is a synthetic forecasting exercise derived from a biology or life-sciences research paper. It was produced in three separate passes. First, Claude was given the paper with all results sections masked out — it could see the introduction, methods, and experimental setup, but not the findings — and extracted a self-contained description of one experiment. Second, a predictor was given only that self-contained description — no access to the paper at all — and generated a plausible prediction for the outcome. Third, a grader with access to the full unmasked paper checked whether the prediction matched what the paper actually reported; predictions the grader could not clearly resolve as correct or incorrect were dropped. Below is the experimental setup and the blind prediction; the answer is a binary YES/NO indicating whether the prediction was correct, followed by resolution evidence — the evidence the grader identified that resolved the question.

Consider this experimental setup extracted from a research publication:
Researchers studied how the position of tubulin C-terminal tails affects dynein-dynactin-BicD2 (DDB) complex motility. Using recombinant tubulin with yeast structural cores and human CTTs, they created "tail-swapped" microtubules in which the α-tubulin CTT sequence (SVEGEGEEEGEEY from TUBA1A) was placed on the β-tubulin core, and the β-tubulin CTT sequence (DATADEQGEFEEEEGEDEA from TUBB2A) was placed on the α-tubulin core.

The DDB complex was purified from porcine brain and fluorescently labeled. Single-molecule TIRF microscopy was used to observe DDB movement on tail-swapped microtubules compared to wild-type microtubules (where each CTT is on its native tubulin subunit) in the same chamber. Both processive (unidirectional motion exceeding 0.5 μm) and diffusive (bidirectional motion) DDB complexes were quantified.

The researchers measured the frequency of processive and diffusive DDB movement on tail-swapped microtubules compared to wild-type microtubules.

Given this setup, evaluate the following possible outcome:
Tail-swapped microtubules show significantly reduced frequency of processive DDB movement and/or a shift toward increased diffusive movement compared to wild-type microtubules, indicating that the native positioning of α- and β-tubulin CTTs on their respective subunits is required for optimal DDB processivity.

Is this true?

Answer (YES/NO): YES